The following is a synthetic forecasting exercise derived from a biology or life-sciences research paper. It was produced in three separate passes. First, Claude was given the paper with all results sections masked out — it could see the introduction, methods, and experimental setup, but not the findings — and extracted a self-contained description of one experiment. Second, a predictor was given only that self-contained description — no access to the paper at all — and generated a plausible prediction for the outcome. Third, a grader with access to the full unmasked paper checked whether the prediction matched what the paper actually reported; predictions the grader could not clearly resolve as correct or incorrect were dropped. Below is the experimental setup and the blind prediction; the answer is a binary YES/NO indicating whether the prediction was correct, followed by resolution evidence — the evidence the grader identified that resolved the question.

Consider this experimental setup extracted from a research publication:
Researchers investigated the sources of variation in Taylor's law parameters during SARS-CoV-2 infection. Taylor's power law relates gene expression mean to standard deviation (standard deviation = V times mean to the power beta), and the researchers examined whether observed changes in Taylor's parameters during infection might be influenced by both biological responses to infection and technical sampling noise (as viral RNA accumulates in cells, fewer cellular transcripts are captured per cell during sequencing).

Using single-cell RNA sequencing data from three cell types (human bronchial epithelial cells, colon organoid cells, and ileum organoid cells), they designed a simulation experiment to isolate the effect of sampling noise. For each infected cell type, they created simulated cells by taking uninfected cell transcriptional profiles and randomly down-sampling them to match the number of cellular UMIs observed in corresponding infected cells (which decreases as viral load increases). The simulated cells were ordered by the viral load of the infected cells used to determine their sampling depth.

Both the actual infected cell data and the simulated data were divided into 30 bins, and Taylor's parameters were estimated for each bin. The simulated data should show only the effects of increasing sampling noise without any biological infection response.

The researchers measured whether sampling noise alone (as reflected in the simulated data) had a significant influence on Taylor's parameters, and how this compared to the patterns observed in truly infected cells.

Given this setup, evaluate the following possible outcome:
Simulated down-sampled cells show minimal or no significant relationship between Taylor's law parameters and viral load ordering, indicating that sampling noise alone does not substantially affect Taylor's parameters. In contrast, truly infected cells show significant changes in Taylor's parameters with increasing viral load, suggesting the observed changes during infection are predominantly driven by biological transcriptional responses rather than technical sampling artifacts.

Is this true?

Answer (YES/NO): NO